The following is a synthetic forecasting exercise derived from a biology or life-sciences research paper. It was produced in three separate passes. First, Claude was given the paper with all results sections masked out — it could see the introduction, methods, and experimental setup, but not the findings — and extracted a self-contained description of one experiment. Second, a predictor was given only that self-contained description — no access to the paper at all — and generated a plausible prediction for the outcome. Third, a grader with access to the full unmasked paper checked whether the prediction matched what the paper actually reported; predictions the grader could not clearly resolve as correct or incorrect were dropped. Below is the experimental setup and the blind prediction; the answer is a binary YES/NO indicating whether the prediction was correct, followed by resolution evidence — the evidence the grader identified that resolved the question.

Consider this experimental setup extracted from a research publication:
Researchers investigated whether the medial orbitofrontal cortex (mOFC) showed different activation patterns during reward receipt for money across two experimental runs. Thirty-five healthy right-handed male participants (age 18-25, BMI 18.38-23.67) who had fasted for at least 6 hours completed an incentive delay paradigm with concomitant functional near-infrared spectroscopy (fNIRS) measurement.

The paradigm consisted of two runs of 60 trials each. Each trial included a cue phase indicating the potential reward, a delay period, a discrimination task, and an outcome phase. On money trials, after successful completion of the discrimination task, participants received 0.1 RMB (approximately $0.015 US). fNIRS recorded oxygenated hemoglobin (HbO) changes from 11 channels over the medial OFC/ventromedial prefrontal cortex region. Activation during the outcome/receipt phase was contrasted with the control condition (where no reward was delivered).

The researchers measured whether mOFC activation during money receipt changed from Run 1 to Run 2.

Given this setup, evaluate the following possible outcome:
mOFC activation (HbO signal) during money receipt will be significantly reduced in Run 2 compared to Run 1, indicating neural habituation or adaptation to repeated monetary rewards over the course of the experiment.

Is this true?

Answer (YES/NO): NO